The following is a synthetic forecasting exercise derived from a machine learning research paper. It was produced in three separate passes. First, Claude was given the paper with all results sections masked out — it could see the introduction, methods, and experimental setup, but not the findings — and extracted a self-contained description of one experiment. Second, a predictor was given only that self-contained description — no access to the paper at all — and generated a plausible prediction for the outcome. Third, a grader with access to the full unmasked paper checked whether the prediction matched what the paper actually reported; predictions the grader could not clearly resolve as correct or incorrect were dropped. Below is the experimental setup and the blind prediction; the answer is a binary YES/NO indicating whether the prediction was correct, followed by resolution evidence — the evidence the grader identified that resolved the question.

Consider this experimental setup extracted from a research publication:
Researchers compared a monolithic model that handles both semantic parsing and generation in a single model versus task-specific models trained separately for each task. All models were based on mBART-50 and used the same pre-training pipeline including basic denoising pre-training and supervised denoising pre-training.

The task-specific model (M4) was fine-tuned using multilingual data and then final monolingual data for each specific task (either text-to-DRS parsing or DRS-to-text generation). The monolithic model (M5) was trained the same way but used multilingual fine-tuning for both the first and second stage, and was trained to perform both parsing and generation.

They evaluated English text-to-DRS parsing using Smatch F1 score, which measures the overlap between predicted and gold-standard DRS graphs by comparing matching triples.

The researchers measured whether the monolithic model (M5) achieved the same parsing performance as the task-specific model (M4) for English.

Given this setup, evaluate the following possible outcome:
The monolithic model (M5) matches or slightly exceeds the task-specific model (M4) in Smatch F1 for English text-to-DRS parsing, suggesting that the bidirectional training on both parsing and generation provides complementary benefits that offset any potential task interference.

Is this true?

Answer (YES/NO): NO